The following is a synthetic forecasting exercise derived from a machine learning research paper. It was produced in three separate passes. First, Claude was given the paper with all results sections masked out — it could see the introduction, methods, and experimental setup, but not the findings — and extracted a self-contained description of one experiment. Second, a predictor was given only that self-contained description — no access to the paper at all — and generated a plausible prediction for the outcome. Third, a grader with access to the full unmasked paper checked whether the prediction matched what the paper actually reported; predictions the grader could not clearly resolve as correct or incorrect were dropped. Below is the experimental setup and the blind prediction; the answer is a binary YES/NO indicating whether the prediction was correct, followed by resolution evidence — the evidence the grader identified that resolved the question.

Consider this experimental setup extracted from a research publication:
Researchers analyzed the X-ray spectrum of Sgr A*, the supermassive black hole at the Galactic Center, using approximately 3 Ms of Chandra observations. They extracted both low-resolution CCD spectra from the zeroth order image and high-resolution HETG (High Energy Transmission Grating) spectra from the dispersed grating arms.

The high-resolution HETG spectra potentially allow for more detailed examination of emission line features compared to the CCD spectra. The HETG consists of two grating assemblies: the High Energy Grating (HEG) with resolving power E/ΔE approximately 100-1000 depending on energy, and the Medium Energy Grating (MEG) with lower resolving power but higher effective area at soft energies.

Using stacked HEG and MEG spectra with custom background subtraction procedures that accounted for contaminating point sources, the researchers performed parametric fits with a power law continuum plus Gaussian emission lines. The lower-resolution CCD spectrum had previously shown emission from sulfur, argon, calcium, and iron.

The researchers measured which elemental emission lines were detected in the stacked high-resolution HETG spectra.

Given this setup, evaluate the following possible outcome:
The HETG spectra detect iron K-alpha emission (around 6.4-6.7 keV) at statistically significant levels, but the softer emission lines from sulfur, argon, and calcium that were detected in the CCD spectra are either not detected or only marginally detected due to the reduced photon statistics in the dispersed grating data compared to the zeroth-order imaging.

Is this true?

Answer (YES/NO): NO